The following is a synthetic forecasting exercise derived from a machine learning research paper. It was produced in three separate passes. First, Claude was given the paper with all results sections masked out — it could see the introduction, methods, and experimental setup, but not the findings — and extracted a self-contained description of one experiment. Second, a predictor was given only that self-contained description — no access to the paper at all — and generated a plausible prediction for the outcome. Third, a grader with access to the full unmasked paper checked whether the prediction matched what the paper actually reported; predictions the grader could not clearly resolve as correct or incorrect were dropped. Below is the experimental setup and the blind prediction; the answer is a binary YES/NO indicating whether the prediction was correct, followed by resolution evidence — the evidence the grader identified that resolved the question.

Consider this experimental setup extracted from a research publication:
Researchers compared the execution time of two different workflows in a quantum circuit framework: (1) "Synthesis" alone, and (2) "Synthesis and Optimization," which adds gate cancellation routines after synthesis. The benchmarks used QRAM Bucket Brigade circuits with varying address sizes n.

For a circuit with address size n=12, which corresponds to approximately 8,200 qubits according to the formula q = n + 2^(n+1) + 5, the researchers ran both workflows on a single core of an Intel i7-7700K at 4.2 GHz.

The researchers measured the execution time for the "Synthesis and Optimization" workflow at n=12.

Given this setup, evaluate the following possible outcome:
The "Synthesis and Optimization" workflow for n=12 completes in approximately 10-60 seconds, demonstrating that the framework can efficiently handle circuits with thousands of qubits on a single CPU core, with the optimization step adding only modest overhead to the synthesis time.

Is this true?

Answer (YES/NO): NO